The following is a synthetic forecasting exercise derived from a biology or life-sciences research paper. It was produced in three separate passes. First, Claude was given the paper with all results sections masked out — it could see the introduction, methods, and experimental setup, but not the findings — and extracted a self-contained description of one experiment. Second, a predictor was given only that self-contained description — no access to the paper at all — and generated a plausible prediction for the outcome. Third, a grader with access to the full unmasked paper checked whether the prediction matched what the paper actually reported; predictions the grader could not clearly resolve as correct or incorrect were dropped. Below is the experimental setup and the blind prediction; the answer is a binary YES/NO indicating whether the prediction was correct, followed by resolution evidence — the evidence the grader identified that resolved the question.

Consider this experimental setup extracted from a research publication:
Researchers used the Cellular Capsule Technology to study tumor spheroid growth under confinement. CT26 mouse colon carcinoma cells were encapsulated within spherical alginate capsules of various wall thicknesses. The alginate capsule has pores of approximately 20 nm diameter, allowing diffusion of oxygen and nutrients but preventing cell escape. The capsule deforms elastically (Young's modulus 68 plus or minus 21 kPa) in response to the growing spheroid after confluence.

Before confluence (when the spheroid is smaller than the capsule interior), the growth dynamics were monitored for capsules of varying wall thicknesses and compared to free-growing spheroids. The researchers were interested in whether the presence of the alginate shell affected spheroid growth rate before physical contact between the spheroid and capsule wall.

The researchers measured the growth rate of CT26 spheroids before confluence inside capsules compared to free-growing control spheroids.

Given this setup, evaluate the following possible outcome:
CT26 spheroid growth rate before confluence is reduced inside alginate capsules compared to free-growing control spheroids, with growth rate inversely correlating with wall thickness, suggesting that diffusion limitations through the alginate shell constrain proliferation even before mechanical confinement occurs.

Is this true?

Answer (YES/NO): NO